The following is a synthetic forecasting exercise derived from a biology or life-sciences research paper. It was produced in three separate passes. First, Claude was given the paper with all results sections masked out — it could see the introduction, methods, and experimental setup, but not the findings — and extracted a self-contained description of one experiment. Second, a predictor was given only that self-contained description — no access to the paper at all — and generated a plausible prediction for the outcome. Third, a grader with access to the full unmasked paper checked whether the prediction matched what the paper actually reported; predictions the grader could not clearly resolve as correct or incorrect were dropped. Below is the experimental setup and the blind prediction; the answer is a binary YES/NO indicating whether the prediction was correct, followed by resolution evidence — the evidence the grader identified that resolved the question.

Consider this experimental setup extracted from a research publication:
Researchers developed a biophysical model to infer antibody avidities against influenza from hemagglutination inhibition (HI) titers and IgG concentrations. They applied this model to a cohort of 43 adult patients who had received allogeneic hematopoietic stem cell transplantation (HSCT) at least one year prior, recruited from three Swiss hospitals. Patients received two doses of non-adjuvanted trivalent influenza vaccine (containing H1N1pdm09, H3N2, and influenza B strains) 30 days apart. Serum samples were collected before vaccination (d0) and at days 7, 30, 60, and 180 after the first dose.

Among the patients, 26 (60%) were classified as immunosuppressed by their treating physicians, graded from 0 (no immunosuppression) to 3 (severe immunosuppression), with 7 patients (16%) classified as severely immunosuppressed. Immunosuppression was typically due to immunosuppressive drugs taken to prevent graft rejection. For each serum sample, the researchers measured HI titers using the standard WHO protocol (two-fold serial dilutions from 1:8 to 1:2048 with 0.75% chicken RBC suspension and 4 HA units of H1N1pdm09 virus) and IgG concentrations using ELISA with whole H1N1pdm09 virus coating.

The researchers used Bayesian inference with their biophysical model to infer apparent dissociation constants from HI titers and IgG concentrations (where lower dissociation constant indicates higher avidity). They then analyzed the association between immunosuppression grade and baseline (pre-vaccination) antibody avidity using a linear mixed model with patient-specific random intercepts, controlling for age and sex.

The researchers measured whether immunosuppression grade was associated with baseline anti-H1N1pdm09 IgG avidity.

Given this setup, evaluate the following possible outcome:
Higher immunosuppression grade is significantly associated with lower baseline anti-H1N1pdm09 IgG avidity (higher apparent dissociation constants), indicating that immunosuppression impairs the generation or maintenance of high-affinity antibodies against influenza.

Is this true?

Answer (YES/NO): YES